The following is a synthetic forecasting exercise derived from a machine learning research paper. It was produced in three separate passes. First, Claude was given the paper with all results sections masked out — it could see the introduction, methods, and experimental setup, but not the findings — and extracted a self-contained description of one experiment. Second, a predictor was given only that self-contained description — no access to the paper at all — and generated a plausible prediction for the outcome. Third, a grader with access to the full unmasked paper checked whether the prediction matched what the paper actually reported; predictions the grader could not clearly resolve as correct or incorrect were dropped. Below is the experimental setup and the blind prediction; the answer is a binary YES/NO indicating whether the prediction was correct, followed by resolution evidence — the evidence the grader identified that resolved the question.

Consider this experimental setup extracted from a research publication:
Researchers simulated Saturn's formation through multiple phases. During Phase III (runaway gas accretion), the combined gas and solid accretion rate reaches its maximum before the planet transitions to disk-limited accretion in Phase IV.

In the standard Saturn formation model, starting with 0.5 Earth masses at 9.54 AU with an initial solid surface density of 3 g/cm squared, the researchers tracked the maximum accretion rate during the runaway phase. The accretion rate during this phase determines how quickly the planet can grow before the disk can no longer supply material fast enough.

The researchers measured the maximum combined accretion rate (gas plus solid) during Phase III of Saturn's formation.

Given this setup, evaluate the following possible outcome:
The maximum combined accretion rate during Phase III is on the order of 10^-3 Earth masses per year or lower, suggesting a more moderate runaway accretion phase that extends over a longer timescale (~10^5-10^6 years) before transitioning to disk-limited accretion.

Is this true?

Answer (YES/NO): YES